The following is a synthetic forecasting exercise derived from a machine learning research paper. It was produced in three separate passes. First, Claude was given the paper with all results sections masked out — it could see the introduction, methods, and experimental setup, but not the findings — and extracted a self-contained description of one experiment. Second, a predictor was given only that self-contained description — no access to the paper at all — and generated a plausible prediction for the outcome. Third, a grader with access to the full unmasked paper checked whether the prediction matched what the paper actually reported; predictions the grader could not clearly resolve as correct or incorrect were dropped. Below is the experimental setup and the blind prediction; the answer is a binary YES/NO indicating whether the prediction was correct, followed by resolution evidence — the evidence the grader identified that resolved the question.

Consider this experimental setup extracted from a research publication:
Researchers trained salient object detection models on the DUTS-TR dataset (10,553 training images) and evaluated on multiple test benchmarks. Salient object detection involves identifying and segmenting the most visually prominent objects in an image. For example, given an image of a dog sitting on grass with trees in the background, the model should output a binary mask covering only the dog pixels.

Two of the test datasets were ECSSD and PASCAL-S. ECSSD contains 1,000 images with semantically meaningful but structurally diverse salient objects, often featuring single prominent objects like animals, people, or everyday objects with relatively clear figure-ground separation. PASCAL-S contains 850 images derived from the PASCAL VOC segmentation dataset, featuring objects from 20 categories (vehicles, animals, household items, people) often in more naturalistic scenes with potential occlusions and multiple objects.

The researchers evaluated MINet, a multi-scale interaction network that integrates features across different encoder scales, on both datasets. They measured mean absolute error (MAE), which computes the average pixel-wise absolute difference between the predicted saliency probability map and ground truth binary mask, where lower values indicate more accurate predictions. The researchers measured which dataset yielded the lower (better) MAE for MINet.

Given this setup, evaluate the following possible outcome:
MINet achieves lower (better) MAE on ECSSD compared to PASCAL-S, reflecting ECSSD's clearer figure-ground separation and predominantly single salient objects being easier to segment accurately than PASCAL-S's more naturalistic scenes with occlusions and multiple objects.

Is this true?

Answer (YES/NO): YES